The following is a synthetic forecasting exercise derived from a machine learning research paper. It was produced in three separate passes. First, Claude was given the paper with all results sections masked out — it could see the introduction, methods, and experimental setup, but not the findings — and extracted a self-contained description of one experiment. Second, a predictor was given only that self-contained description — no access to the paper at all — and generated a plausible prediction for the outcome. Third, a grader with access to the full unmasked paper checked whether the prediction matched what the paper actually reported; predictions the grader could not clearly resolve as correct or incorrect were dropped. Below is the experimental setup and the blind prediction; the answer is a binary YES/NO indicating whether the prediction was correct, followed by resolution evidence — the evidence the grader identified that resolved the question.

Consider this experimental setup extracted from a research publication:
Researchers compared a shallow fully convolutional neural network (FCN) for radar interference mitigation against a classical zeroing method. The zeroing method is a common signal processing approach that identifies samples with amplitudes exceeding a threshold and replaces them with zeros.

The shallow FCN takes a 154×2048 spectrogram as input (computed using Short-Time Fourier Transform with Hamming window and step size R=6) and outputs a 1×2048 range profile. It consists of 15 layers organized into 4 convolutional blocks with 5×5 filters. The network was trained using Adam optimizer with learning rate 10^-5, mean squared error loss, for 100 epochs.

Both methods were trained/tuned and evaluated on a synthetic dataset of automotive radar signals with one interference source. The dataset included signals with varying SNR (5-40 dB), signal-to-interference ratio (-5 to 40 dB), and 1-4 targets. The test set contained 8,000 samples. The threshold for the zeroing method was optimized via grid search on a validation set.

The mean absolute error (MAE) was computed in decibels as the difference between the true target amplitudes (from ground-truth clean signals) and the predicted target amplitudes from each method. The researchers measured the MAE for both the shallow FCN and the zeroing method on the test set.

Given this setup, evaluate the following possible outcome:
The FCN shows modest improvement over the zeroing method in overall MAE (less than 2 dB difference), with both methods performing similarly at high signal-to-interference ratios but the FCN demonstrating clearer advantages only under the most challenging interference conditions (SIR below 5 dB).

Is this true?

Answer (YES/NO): NO